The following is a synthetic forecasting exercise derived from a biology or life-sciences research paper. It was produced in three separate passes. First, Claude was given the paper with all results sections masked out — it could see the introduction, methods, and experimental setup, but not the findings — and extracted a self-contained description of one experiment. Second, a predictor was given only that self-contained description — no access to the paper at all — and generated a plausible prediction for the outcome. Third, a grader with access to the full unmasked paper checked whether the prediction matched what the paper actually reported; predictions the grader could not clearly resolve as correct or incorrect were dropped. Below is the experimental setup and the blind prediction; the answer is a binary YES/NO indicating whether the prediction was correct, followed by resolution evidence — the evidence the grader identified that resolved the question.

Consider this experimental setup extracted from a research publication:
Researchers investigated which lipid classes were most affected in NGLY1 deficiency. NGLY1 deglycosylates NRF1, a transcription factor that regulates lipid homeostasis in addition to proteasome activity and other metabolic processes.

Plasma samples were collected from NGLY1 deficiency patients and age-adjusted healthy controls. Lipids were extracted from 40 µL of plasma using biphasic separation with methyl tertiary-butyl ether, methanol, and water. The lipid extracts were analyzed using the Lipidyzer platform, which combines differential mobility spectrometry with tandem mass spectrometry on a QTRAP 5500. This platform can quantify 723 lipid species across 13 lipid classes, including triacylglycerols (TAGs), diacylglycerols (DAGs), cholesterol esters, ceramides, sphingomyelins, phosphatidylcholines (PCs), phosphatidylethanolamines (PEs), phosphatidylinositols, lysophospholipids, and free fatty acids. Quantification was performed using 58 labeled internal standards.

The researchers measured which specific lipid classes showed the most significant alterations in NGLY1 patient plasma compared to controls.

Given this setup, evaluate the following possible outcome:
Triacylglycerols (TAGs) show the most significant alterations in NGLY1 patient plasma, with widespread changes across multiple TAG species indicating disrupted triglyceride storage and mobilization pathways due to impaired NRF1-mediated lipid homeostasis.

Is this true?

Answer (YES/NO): NO